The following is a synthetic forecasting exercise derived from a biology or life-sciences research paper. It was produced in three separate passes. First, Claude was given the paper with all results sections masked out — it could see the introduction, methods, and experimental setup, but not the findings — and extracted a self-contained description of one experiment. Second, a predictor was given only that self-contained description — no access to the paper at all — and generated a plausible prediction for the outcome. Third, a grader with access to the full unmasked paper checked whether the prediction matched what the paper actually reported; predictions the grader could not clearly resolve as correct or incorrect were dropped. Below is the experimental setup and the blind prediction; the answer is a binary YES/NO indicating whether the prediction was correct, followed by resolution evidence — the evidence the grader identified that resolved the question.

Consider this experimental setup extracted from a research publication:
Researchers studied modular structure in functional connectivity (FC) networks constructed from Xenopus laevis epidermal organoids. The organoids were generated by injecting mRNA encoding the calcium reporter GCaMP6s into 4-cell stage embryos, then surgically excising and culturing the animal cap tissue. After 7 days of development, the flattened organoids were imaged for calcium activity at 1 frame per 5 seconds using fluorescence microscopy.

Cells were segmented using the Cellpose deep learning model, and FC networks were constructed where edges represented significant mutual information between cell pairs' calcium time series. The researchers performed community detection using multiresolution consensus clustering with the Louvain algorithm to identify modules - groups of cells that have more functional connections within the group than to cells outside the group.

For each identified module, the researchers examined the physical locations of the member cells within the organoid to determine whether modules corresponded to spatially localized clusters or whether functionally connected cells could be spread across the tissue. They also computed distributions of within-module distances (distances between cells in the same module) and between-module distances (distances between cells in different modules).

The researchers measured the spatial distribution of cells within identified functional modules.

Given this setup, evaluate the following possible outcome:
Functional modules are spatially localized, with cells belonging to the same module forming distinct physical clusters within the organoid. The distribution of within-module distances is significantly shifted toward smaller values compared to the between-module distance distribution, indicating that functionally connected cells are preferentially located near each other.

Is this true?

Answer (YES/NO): NO